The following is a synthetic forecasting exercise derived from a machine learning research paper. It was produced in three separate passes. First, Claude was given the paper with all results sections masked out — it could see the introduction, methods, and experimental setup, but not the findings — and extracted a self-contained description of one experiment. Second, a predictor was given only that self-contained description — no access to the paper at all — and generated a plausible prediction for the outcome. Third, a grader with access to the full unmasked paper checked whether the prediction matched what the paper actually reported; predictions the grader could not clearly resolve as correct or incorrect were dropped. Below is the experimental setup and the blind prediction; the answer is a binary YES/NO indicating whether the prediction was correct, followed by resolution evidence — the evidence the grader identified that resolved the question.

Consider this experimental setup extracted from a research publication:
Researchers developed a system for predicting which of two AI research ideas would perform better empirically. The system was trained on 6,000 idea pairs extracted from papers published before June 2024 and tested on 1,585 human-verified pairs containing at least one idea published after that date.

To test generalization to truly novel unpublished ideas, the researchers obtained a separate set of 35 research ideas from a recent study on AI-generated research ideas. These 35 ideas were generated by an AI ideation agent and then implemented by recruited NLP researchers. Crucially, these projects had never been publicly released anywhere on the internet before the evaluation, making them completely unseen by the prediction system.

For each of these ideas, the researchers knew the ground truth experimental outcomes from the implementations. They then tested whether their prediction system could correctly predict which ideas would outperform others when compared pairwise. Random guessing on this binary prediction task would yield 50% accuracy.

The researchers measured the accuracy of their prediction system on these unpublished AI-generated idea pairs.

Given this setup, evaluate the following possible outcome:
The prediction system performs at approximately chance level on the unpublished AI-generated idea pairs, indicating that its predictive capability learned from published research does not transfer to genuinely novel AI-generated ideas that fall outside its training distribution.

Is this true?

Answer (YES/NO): NO